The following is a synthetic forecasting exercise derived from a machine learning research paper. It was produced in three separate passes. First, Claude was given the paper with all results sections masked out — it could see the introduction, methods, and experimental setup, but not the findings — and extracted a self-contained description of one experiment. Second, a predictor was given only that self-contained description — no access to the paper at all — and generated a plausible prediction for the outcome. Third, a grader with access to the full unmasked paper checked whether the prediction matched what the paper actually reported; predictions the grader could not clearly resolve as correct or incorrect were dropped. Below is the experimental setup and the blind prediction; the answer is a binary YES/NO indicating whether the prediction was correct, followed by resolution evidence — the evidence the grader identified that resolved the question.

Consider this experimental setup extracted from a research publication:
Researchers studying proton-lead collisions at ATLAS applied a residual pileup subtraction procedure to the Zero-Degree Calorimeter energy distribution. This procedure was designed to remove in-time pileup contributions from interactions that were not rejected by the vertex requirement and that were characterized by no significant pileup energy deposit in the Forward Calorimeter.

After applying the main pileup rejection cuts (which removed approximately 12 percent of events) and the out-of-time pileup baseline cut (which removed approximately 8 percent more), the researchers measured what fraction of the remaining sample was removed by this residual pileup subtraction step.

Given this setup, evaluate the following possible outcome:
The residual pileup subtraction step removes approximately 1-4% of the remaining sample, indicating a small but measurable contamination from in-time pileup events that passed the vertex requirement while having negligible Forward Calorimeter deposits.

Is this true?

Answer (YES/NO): NO